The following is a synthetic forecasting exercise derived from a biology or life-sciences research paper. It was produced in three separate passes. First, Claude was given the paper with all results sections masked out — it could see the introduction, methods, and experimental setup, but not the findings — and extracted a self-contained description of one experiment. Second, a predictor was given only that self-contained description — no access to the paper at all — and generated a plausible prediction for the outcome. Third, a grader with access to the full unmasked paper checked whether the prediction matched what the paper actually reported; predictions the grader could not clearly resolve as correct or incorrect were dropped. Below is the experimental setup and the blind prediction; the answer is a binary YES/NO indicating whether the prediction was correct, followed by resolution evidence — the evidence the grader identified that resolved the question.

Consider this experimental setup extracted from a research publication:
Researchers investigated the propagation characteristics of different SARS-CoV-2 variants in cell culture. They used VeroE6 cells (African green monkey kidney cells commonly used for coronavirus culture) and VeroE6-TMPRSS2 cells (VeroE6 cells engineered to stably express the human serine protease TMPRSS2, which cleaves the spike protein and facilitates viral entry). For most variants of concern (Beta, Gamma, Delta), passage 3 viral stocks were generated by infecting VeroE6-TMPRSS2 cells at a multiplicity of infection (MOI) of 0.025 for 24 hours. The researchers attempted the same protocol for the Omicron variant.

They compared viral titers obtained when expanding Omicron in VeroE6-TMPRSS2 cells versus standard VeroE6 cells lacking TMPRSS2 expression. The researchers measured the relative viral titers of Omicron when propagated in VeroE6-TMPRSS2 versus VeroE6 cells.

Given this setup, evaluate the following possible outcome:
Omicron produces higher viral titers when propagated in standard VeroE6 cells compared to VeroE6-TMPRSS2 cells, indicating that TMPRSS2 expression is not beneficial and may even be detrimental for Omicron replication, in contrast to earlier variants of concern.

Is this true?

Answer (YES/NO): YES